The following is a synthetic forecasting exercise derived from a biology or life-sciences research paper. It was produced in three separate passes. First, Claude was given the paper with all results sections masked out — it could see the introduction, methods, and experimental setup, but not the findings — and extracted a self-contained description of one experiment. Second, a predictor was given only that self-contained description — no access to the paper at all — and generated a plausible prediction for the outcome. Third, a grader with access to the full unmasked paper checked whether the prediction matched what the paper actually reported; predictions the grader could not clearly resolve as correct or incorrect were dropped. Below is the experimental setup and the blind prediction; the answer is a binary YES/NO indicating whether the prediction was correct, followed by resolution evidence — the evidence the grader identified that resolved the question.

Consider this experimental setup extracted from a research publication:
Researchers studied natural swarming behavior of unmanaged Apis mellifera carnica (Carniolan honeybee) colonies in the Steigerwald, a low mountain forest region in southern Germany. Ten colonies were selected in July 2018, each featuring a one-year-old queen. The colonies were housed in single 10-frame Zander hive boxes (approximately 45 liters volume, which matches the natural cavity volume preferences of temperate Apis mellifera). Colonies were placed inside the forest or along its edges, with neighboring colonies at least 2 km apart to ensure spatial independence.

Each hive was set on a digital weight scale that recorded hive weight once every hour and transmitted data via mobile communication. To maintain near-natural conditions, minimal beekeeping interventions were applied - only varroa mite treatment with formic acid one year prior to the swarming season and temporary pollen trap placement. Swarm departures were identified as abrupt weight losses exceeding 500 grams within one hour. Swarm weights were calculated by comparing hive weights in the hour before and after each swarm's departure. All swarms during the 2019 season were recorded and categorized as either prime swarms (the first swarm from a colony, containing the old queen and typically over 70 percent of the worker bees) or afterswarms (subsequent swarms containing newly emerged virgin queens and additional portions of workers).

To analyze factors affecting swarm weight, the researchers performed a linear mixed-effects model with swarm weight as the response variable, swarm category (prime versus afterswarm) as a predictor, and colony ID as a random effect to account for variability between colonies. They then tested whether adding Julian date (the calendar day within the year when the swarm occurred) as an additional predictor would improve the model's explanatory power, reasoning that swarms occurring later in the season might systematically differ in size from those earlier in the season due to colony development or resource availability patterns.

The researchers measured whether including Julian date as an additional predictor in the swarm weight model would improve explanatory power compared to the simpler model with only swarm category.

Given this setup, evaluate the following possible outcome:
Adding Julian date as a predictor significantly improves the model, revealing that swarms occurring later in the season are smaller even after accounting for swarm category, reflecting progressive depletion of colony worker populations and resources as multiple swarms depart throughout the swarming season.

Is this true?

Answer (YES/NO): NO